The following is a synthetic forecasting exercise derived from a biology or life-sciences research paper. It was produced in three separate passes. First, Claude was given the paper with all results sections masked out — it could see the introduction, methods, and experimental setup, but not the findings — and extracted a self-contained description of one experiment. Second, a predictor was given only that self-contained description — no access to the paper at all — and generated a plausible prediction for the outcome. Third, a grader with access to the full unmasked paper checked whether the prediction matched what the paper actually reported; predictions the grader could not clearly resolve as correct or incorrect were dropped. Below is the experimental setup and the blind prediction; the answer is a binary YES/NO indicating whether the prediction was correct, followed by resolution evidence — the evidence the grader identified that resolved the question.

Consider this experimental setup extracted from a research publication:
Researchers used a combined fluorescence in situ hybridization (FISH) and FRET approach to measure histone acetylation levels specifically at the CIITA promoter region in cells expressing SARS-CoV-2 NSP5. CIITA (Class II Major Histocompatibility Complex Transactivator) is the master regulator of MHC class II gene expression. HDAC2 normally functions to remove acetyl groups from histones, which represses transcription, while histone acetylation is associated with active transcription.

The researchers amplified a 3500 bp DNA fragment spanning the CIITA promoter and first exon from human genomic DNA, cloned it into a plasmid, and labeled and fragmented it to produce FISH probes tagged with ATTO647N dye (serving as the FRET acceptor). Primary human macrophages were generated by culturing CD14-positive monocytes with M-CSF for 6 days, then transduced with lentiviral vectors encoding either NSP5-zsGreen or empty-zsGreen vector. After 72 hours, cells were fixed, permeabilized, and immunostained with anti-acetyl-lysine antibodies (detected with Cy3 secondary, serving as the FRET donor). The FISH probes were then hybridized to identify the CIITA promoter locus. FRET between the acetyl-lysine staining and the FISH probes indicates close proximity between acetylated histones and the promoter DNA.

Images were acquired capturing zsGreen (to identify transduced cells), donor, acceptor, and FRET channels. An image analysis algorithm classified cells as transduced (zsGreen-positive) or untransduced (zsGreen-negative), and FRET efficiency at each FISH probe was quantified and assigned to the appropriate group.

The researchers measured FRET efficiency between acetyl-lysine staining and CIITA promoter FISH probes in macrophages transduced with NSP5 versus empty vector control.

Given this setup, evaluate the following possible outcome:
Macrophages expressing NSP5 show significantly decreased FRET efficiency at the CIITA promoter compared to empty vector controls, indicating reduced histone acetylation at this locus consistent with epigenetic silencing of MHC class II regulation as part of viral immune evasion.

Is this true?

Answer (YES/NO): YES